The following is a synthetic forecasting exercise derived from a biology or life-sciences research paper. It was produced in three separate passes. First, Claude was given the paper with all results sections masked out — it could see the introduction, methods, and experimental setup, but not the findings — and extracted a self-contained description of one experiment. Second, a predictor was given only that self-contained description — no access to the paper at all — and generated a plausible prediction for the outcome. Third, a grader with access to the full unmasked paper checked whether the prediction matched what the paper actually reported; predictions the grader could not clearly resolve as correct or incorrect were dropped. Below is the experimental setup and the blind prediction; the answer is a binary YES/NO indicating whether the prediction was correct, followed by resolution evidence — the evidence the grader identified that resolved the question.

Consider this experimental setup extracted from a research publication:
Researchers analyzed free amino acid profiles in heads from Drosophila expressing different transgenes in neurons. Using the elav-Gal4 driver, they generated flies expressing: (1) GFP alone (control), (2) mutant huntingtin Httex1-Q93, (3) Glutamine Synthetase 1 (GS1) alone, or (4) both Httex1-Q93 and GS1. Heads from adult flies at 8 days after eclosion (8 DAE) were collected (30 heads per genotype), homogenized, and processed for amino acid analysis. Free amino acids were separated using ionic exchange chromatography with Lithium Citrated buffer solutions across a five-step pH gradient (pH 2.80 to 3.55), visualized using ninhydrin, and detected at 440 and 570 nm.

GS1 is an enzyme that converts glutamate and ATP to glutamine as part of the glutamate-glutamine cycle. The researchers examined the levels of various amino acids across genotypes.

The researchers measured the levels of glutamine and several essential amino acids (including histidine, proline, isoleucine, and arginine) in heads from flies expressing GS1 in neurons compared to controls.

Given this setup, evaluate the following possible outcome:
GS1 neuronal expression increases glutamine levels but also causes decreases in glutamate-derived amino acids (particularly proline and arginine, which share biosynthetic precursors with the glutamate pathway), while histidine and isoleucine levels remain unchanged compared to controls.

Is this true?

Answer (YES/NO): NO